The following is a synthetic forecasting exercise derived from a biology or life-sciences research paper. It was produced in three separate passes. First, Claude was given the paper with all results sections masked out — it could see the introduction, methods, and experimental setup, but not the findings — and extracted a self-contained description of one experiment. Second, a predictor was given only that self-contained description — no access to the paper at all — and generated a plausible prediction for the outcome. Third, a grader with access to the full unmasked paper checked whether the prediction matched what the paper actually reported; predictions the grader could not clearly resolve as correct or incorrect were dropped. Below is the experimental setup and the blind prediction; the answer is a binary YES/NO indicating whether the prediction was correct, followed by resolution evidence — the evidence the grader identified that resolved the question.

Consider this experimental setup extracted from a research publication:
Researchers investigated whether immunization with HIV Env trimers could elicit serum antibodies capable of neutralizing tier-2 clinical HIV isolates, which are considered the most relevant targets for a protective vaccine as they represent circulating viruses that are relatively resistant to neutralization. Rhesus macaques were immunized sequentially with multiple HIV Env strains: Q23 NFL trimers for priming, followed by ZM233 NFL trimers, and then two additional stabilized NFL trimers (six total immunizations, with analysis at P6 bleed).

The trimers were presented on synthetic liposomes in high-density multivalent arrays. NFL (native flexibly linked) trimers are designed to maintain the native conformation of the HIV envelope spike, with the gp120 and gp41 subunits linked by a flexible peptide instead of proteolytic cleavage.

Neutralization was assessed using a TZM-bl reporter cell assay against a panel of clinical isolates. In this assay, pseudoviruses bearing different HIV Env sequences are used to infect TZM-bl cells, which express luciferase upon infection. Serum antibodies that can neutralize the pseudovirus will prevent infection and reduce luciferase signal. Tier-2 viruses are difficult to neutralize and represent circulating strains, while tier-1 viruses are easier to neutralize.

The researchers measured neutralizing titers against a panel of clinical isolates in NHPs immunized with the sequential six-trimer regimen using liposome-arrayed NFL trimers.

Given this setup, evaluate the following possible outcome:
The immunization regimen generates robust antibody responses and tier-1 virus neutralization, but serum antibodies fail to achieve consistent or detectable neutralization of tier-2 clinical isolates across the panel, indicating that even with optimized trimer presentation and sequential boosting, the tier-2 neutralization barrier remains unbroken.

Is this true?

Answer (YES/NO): NO